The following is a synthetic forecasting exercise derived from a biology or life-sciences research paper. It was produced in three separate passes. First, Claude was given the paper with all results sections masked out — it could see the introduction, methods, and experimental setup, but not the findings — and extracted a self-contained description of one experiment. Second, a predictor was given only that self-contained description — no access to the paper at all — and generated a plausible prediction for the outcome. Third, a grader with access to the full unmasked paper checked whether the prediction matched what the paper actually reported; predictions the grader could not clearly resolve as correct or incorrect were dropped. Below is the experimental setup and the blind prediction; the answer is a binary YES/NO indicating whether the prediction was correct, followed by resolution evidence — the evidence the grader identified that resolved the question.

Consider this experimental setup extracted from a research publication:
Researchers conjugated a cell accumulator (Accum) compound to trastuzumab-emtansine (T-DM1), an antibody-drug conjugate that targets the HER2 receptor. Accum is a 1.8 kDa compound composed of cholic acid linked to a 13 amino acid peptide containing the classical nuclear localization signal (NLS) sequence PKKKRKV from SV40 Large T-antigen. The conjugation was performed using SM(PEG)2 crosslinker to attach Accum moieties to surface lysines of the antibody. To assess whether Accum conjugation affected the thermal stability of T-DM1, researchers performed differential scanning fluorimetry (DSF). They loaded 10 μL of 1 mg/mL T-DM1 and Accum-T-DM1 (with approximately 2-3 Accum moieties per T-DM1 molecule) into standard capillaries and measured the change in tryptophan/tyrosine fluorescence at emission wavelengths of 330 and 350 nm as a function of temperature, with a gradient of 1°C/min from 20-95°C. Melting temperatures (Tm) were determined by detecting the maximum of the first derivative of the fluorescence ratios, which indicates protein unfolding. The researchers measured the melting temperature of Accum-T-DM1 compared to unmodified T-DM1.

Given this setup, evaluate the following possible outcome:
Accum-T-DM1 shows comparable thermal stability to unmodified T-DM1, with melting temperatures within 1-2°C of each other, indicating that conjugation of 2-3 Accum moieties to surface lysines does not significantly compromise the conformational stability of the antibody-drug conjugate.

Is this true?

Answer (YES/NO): NO